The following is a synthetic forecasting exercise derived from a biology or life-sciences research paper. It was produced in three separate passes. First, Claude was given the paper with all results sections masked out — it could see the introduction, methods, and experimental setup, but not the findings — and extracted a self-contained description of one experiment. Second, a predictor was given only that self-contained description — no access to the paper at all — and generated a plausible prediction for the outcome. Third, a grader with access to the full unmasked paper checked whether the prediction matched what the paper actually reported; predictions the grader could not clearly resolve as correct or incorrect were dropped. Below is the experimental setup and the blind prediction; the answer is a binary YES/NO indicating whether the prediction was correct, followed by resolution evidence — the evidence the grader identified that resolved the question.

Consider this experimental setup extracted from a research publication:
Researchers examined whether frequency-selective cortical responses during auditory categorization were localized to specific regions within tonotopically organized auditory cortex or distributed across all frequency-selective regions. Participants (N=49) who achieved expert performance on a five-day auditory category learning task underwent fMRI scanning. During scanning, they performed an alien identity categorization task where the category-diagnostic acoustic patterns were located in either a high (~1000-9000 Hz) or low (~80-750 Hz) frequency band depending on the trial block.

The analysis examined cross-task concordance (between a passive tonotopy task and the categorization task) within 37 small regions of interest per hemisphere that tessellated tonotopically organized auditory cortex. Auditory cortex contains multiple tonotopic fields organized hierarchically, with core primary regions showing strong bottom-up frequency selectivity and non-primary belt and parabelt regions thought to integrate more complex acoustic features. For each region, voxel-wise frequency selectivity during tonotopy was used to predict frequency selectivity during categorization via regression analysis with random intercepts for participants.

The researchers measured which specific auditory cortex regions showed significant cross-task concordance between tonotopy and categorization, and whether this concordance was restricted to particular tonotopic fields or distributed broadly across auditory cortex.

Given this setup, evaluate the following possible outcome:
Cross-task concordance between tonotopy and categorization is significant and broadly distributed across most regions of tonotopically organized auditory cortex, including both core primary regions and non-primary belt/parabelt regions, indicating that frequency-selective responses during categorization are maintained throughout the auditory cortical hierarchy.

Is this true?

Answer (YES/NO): YES